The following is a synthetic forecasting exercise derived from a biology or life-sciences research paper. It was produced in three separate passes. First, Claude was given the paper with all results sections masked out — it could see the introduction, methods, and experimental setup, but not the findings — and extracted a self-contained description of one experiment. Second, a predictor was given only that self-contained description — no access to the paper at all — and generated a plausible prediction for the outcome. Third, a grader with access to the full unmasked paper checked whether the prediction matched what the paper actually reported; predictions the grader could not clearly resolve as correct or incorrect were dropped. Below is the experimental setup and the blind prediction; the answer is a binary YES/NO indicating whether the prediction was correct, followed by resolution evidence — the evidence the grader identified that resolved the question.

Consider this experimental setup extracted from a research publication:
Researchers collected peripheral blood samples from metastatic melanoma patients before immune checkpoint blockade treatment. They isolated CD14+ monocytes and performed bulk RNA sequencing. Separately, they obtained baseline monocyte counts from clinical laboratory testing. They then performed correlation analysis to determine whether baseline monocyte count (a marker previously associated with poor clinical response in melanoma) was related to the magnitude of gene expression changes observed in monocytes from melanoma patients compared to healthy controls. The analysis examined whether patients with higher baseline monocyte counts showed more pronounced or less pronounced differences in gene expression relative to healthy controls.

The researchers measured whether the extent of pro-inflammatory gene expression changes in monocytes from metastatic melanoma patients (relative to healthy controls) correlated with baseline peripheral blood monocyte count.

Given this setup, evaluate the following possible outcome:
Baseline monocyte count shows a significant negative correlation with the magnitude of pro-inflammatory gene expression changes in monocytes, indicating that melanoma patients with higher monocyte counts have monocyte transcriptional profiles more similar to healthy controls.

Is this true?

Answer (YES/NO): NO